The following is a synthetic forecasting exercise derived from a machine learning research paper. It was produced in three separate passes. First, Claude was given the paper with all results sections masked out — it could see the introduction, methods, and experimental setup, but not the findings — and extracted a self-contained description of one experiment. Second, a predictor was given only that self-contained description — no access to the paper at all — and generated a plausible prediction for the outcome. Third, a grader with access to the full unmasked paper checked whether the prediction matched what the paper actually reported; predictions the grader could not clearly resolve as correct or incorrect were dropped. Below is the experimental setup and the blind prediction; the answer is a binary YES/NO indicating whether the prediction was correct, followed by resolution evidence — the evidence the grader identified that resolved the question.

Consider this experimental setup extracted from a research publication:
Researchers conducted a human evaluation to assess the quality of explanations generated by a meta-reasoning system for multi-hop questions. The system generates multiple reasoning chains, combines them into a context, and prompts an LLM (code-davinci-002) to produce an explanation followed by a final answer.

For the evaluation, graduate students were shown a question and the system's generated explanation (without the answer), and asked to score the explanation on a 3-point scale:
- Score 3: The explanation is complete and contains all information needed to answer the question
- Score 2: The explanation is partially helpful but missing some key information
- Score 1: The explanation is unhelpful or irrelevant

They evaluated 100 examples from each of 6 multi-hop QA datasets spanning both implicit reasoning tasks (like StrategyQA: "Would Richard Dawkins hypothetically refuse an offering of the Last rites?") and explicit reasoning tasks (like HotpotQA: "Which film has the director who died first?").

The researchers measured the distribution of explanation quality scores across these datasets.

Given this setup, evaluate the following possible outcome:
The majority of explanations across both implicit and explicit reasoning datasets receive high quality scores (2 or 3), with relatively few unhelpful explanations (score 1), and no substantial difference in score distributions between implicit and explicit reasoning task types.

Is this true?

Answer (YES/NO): NO